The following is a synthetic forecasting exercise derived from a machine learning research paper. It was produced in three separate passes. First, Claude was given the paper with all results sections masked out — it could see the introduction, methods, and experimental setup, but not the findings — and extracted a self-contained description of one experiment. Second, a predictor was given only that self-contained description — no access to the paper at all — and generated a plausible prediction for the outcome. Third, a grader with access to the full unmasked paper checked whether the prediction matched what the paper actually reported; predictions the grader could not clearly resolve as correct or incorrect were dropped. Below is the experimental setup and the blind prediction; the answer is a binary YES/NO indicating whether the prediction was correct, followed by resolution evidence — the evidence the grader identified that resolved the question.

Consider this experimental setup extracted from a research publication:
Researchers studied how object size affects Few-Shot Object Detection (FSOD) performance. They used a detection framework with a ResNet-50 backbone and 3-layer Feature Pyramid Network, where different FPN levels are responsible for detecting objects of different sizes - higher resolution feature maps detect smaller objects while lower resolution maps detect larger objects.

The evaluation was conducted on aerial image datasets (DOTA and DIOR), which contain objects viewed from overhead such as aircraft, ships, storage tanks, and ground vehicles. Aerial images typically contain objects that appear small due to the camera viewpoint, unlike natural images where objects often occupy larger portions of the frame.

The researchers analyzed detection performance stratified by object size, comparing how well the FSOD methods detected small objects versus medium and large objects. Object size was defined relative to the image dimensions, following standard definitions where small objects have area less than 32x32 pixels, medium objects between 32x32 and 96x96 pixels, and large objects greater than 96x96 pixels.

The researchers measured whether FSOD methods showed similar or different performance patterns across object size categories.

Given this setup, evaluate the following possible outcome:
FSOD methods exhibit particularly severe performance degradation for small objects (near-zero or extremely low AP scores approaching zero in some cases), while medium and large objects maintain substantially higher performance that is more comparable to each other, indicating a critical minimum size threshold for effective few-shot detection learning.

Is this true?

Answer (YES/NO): NO